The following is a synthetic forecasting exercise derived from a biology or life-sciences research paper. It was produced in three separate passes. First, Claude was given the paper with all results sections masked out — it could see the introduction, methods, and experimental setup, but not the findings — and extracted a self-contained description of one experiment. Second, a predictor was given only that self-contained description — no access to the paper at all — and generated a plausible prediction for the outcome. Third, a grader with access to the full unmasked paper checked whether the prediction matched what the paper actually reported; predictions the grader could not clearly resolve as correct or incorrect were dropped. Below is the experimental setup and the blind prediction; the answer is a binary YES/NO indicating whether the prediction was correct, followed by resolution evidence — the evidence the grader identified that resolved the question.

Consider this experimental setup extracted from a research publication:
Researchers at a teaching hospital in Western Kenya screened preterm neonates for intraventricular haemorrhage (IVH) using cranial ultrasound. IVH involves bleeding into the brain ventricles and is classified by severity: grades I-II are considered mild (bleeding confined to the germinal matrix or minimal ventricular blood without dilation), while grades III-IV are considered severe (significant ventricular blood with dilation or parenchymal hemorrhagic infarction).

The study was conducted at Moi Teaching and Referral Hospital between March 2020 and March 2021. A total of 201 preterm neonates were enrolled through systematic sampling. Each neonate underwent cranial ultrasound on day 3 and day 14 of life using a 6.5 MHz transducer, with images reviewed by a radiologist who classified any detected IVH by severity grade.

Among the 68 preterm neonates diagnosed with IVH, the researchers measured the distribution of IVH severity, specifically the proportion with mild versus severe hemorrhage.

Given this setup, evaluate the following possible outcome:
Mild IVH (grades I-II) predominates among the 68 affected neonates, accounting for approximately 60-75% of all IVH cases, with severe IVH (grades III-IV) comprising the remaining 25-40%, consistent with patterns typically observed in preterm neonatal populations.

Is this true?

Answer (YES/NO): YES